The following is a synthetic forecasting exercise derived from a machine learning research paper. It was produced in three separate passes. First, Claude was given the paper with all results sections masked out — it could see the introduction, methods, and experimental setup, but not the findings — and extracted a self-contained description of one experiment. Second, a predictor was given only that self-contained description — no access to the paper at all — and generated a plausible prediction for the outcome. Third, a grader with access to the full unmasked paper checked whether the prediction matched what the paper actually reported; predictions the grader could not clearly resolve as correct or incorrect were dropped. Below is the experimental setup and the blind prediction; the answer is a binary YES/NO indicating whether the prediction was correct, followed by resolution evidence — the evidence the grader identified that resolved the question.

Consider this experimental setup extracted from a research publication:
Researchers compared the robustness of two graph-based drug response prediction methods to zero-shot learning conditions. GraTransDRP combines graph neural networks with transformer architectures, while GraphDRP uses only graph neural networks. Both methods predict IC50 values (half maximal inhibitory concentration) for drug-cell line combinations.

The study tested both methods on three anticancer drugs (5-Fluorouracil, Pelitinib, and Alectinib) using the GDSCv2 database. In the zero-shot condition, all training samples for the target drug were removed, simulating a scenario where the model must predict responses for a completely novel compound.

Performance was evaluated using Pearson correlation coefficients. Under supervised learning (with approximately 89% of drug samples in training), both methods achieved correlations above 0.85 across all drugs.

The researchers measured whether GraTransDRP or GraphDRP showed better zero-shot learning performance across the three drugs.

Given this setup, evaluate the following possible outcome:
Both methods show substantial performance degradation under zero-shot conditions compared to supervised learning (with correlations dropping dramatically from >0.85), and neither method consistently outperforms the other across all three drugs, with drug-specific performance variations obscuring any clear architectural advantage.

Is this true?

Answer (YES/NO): NO